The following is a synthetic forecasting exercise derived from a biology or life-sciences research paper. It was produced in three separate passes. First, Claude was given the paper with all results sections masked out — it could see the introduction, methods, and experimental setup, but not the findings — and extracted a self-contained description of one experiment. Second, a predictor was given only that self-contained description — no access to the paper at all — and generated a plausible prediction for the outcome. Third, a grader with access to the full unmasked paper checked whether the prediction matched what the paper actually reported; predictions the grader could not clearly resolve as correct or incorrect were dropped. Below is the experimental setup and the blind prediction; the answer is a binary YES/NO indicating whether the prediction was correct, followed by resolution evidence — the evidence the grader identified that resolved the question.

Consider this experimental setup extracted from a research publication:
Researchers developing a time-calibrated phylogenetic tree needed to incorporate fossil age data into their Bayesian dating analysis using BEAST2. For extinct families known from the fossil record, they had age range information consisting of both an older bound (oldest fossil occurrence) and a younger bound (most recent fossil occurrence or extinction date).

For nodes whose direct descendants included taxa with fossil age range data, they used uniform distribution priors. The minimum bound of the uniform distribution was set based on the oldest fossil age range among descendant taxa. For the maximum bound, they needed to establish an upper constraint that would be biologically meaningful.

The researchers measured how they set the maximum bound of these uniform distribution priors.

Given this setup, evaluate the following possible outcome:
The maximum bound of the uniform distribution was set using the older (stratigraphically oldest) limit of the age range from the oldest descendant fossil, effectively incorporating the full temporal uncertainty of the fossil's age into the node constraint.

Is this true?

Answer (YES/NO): NO